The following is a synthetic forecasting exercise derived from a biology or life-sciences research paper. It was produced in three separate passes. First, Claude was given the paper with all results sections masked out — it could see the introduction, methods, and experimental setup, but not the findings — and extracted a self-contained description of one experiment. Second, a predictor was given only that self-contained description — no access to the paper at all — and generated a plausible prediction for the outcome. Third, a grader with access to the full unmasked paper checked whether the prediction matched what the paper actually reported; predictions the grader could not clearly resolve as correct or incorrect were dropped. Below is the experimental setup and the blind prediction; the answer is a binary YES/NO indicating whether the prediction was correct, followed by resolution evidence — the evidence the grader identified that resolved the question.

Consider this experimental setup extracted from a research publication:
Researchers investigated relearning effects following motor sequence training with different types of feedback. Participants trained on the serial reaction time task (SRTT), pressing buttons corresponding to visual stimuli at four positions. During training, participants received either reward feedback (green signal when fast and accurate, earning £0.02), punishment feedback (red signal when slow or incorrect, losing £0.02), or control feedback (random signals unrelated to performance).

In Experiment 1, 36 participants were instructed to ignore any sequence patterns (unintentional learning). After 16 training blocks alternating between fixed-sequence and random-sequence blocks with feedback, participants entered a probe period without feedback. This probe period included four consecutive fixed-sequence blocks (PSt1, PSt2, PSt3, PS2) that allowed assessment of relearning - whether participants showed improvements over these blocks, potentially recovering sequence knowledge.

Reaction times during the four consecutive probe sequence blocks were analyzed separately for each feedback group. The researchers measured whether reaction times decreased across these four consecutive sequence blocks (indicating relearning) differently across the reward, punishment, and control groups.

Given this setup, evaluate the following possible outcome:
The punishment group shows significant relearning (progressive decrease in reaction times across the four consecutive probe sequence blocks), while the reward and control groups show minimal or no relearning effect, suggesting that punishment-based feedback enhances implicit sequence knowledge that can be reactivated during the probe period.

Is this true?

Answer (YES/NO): NO